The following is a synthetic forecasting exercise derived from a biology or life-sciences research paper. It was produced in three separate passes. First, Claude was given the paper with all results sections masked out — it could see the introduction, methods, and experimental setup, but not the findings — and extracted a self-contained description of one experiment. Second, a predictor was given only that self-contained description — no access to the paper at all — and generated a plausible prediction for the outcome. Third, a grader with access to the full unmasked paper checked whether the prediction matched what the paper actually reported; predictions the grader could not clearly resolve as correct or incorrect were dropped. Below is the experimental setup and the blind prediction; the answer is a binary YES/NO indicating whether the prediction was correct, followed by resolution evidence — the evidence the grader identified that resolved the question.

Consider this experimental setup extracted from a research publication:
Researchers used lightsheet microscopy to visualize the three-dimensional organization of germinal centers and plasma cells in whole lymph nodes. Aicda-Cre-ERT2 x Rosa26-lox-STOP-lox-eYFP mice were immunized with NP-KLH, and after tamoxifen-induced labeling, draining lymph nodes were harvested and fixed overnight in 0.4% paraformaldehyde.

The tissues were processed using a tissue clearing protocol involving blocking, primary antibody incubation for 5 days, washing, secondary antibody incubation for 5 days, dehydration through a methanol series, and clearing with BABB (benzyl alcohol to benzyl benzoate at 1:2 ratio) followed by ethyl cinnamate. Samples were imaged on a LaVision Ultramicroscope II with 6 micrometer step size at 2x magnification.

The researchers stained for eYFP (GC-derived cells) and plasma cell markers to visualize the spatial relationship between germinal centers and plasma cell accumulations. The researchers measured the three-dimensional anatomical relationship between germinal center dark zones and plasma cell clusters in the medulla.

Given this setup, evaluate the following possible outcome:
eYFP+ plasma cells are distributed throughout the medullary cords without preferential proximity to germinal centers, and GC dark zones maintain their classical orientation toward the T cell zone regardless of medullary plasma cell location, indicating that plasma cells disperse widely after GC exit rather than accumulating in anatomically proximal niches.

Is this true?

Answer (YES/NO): NO